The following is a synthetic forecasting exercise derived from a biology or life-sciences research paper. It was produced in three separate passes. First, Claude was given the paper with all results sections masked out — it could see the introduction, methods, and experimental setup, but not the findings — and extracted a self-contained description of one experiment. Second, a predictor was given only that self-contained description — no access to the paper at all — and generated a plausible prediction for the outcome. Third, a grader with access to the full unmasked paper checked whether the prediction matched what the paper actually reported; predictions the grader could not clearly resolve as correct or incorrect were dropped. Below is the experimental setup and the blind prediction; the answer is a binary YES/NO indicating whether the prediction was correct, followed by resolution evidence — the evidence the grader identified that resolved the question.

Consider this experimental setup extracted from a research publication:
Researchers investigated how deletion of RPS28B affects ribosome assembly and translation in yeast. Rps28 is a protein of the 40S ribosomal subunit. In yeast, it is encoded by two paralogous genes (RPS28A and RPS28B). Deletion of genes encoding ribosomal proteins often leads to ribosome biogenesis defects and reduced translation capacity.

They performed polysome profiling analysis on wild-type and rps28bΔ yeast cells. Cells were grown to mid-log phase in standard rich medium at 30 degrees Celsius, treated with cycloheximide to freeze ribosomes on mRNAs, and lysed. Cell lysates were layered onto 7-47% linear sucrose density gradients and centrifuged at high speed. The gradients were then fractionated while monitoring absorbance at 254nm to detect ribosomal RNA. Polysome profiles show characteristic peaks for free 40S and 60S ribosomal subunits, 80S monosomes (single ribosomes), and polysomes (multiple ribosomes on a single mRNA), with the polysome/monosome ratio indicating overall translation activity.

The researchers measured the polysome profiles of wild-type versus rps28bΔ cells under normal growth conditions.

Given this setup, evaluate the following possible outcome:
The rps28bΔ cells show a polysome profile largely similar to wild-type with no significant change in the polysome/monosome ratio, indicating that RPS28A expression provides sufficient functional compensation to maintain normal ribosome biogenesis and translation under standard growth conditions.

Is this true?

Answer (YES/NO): YES